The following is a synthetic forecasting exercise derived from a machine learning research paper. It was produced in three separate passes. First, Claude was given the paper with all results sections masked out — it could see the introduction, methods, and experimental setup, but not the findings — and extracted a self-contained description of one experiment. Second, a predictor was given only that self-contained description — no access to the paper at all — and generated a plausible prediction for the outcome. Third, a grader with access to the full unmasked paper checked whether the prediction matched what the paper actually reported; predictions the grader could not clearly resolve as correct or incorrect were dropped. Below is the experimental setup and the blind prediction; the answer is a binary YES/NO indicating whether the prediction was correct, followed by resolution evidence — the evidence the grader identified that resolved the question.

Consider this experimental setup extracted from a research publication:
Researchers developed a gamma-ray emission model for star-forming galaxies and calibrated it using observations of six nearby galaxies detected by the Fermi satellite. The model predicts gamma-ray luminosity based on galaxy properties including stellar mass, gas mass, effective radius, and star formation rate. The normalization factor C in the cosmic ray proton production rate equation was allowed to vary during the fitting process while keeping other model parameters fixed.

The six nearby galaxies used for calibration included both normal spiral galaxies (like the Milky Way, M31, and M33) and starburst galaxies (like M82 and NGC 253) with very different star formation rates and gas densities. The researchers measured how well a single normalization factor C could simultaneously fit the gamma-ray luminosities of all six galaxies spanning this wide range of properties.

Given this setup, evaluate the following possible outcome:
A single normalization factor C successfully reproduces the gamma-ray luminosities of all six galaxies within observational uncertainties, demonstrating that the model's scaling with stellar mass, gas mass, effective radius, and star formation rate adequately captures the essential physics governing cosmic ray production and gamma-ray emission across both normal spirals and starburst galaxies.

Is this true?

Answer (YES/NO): NO